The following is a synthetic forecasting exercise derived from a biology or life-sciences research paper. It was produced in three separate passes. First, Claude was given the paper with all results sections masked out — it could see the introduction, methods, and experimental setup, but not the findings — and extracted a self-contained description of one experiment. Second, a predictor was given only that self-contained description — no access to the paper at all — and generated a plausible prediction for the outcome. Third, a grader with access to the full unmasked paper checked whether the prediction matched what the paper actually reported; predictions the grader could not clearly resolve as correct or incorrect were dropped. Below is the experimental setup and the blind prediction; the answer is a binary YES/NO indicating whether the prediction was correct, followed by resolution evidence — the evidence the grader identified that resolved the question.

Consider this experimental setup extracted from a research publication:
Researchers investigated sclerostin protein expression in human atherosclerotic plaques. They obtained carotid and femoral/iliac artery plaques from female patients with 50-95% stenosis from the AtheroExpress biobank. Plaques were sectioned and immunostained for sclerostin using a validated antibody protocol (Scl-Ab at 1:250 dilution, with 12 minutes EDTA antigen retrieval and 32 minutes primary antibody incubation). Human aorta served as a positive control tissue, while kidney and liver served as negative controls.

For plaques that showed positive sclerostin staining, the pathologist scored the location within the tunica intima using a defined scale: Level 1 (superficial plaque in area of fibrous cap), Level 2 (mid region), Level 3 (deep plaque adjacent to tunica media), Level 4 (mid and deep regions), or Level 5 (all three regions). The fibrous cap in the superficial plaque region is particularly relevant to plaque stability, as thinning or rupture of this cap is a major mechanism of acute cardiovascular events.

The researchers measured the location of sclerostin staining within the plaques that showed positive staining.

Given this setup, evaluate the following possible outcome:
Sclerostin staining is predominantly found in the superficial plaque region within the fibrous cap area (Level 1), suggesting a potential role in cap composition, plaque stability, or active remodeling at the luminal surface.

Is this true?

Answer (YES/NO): NO